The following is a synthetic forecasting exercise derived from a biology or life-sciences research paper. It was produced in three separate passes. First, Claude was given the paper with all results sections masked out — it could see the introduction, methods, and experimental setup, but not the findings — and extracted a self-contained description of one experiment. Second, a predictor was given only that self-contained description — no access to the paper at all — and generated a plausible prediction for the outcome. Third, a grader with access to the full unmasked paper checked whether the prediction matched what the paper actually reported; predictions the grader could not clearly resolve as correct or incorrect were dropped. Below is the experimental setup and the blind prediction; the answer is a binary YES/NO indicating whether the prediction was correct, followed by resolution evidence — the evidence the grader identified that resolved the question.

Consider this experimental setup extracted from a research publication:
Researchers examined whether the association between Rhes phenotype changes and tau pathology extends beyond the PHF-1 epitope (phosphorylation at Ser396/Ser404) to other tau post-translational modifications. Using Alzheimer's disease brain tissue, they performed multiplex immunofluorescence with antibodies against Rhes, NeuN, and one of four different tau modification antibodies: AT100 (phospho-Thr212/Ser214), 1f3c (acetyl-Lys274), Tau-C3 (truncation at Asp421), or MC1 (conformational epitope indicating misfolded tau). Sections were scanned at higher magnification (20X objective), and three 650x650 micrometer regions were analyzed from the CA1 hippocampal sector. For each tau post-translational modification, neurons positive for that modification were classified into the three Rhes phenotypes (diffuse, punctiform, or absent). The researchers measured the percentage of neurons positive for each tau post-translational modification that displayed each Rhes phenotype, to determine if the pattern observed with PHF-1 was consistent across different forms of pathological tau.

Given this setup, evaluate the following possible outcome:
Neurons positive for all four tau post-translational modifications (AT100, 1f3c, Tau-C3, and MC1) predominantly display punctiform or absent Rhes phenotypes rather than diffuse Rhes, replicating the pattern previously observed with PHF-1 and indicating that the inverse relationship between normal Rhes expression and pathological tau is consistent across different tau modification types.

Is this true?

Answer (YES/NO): YES